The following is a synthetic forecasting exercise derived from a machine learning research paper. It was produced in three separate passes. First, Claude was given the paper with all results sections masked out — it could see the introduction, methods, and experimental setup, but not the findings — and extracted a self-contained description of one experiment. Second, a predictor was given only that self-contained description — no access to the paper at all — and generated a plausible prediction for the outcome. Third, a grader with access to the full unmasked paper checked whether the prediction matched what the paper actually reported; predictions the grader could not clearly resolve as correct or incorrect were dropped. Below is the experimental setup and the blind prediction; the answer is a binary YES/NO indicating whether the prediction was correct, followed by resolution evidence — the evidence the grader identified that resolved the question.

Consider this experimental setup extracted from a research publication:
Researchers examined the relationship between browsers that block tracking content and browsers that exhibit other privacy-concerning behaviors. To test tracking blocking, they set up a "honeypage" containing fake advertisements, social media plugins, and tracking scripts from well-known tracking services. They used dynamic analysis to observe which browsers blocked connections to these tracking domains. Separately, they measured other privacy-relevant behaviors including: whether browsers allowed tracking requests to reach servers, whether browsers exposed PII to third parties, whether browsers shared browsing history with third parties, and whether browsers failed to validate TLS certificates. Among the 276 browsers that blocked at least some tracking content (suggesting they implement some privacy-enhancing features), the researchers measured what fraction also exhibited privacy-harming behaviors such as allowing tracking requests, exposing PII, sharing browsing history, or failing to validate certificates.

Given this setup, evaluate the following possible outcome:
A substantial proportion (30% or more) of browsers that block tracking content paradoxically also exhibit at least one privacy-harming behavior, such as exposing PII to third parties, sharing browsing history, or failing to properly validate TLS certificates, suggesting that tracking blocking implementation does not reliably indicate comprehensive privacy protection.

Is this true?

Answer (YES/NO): YES